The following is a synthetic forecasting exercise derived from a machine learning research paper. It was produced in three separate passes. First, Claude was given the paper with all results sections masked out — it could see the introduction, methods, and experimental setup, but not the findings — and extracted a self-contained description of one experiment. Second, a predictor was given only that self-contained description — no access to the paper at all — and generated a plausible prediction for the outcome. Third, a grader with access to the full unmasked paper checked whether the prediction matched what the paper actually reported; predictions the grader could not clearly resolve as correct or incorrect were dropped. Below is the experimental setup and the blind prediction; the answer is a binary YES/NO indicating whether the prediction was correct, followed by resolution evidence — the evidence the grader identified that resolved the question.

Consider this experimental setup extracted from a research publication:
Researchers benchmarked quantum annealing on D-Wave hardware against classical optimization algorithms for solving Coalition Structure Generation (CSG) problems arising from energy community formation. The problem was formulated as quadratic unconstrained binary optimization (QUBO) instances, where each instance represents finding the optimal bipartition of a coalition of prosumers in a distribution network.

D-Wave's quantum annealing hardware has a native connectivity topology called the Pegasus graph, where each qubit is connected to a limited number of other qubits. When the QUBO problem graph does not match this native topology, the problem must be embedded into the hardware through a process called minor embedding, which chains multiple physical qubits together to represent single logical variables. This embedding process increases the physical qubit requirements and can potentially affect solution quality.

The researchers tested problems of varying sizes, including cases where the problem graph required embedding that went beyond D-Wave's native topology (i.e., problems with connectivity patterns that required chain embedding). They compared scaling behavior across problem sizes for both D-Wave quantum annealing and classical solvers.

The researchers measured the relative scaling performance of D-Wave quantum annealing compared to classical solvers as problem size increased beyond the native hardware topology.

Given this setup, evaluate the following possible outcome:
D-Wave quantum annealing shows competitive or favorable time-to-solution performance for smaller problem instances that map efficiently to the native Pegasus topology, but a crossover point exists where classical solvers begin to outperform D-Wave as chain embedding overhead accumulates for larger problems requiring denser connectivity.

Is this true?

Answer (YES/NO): NO